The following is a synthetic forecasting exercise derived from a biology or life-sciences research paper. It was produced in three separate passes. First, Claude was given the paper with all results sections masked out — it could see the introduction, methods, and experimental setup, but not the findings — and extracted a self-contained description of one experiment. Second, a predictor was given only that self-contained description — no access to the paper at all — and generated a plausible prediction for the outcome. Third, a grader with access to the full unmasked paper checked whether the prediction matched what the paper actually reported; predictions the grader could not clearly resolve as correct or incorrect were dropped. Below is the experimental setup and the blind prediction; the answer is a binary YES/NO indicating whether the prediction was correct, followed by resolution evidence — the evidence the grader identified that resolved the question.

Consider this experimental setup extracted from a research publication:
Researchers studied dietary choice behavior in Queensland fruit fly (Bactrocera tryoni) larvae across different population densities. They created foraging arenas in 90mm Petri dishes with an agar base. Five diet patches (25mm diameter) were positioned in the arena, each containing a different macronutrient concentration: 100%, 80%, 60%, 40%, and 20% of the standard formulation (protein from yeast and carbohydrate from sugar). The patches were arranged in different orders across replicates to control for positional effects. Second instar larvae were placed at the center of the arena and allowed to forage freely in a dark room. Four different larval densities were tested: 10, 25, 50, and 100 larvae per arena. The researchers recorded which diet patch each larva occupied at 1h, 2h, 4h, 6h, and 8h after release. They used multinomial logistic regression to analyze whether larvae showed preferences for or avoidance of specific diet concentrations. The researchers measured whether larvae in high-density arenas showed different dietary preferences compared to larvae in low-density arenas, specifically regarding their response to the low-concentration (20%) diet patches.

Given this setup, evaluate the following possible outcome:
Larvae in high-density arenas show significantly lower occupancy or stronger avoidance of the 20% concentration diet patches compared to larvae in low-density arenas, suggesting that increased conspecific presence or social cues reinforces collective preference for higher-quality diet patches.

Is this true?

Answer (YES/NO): YES